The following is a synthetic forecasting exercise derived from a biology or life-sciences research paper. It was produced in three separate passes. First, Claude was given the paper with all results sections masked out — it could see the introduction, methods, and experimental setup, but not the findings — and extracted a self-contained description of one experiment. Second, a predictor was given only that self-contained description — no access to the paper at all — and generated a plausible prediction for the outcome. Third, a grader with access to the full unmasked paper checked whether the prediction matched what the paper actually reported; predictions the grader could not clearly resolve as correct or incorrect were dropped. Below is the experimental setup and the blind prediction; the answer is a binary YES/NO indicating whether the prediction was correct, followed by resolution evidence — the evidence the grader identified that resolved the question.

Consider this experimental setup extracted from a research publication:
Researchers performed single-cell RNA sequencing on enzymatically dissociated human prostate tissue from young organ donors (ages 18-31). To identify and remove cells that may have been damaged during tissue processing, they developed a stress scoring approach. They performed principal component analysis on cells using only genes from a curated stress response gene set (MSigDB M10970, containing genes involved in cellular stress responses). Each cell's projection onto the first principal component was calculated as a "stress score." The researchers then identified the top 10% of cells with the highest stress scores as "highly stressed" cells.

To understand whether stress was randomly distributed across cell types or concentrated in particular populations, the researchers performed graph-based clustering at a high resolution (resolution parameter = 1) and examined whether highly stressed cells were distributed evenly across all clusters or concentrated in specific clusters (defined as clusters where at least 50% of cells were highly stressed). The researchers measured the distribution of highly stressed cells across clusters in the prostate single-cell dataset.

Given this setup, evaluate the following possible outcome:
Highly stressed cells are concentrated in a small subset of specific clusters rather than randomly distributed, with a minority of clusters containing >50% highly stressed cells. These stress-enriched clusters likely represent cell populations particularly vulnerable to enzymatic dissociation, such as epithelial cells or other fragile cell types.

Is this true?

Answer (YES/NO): NO